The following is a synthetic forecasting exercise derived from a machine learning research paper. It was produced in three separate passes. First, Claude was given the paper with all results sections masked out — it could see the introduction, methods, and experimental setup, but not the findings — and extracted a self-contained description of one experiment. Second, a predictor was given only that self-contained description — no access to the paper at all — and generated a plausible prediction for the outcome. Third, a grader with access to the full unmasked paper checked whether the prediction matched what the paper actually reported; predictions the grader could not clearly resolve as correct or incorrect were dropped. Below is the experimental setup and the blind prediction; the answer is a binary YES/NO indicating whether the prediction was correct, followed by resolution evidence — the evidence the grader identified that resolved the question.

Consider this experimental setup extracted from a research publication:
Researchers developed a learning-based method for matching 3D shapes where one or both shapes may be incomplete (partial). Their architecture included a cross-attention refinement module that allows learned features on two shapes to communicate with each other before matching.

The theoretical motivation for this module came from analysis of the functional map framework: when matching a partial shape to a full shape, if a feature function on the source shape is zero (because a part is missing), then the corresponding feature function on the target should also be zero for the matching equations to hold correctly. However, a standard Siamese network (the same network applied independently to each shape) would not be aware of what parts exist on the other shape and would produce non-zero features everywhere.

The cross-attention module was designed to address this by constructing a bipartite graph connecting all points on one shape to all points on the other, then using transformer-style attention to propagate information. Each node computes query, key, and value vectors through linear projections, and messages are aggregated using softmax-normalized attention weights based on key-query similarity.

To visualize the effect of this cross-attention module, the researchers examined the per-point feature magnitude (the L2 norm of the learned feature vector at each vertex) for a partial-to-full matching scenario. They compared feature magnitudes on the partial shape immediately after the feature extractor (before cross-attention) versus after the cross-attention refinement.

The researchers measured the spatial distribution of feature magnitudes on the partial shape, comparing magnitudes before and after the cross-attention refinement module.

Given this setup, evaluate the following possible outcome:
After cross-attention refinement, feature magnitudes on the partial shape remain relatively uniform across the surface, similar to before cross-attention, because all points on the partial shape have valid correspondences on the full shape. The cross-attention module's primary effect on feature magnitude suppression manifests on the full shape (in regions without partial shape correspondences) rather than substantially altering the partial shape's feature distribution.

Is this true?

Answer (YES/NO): YES